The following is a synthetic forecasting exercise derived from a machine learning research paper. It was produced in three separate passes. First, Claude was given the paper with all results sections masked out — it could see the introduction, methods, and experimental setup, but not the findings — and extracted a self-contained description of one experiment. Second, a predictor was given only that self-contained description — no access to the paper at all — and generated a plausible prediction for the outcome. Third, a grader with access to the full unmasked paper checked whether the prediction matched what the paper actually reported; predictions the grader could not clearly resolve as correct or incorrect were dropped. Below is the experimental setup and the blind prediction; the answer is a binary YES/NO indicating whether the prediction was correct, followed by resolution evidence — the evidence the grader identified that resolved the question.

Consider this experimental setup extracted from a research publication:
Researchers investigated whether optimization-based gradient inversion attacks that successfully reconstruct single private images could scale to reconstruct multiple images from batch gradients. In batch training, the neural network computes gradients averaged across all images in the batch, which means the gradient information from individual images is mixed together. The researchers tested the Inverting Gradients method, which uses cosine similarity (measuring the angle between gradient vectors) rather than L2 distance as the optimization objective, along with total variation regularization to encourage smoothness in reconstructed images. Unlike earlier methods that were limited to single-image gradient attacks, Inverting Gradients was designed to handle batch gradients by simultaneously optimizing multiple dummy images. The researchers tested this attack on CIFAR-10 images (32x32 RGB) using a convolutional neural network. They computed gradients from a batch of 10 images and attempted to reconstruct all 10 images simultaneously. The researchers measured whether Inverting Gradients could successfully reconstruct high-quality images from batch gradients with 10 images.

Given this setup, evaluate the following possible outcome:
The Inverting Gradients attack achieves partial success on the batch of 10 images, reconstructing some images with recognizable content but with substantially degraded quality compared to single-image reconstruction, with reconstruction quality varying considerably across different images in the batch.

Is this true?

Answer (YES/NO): NO